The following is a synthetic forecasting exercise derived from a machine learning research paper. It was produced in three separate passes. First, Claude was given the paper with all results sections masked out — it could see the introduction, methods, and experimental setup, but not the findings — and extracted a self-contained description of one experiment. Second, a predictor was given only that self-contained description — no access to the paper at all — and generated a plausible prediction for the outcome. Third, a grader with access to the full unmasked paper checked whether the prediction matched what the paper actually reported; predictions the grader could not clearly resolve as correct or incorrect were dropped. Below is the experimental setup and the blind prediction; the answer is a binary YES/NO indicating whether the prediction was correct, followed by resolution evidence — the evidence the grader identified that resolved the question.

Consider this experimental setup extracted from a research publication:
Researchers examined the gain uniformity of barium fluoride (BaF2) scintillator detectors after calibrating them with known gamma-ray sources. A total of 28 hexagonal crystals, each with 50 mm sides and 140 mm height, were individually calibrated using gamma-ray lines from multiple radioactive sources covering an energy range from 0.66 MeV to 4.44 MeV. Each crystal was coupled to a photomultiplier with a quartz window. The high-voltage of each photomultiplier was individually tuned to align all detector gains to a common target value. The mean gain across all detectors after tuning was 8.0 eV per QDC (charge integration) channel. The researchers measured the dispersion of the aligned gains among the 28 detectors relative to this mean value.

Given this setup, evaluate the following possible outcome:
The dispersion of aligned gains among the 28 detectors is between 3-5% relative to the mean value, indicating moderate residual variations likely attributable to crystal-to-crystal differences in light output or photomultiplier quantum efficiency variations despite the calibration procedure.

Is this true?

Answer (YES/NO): NO